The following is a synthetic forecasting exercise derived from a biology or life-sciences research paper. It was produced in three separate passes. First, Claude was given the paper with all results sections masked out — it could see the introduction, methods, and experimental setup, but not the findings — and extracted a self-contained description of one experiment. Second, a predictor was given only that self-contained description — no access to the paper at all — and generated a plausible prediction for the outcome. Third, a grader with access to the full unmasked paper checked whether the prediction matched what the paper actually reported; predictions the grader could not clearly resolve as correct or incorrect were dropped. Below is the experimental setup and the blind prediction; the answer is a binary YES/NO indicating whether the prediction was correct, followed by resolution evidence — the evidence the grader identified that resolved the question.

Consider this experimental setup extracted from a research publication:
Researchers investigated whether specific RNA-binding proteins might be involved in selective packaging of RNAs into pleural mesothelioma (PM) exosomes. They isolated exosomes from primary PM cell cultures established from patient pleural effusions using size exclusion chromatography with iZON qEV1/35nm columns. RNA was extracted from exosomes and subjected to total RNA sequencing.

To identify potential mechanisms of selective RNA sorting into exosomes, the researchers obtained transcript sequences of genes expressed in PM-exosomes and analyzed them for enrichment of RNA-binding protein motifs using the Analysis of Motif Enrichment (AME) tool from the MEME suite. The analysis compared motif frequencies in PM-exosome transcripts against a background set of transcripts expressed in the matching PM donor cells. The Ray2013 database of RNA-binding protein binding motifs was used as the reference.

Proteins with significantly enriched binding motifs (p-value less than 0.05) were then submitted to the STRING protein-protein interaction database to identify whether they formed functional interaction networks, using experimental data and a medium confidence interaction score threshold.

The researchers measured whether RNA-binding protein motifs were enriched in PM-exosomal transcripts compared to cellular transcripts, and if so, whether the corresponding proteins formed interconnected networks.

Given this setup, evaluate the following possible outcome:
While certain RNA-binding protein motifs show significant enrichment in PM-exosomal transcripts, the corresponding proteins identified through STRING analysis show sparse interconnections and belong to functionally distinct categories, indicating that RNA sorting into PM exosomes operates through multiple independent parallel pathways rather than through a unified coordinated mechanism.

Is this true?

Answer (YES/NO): NO